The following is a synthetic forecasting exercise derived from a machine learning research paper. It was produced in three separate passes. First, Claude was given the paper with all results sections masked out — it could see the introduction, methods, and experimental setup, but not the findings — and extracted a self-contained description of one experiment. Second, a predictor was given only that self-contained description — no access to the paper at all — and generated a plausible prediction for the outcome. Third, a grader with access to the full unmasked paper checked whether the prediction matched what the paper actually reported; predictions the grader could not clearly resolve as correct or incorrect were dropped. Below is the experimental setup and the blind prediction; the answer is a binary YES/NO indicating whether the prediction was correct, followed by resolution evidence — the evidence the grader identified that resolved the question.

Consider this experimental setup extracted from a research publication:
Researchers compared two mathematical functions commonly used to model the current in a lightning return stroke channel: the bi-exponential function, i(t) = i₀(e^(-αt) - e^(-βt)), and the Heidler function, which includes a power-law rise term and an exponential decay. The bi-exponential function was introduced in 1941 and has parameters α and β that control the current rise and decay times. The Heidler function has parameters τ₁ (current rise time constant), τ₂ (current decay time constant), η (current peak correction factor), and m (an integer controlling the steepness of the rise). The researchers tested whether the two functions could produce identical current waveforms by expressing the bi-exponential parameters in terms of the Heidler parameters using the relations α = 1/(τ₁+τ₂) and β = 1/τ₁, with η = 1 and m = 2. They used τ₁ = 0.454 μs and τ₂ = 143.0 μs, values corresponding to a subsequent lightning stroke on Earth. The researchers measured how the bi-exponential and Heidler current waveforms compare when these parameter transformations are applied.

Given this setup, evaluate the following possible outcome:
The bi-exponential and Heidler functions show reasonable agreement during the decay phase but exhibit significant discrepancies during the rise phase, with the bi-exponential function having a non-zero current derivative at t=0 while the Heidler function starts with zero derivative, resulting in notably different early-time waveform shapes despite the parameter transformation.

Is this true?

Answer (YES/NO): NO